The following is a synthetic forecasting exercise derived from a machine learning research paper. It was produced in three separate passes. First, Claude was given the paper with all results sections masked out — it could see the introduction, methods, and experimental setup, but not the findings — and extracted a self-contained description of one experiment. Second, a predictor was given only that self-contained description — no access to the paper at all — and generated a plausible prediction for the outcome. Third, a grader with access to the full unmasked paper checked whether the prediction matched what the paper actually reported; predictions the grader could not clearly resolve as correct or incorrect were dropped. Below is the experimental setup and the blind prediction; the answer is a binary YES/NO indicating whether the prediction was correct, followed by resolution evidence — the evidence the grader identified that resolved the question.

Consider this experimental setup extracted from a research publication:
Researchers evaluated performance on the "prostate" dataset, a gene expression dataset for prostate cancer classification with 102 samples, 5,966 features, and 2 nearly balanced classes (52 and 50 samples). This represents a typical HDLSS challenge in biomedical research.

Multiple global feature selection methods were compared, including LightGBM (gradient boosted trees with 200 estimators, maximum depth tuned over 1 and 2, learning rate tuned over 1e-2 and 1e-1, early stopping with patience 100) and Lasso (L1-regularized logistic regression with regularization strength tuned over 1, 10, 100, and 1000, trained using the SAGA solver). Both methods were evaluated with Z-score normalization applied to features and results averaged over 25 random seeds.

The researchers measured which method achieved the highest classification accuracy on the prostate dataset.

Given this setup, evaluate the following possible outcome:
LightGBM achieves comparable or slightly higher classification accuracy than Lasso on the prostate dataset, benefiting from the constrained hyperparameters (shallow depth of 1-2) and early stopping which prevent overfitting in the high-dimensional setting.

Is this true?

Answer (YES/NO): YES